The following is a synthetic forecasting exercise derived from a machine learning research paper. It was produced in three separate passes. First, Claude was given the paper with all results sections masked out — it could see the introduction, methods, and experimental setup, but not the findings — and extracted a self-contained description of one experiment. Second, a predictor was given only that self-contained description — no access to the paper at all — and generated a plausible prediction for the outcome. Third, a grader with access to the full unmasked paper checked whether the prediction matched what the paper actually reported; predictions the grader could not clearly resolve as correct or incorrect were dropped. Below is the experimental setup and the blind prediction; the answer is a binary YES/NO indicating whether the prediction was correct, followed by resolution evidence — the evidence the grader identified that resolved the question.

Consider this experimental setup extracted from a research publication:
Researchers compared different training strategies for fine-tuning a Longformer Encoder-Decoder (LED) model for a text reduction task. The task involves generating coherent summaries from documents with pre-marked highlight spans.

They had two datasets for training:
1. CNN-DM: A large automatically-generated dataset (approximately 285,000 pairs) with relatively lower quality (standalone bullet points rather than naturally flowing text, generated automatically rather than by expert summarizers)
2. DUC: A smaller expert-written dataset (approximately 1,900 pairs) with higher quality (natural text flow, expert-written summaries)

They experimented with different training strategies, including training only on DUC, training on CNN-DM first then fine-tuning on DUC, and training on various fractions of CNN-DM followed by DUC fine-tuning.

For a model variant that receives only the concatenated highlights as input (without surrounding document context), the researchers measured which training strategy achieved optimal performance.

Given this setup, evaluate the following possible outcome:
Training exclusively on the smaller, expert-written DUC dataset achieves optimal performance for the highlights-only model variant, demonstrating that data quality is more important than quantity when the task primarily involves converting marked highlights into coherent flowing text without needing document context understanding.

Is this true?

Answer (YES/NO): YES